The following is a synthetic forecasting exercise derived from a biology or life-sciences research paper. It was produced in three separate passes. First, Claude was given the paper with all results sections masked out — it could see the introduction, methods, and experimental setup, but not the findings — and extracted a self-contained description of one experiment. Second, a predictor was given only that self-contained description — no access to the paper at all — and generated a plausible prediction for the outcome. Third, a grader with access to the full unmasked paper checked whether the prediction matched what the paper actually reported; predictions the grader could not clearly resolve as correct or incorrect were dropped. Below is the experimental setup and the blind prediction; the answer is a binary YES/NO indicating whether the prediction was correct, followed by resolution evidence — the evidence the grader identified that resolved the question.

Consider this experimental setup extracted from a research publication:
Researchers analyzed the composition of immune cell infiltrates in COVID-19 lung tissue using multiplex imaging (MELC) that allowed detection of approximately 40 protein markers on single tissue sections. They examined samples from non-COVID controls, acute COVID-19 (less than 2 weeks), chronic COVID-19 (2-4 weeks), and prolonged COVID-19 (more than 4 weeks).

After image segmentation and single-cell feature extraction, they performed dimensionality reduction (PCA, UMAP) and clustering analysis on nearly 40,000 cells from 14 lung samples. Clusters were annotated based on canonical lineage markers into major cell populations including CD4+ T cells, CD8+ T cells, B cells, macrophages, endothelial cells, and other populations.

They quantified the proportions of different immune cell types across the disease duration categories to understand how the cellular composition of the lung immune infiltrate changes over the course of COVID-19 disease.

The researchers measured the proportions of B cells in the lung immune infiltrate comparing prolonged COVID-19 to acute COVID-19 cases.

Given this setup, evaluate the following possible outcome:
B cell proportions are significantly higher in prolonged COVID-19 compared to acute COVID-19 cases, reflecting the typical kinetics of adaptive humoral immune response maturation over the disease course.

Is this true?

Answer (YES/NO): YES